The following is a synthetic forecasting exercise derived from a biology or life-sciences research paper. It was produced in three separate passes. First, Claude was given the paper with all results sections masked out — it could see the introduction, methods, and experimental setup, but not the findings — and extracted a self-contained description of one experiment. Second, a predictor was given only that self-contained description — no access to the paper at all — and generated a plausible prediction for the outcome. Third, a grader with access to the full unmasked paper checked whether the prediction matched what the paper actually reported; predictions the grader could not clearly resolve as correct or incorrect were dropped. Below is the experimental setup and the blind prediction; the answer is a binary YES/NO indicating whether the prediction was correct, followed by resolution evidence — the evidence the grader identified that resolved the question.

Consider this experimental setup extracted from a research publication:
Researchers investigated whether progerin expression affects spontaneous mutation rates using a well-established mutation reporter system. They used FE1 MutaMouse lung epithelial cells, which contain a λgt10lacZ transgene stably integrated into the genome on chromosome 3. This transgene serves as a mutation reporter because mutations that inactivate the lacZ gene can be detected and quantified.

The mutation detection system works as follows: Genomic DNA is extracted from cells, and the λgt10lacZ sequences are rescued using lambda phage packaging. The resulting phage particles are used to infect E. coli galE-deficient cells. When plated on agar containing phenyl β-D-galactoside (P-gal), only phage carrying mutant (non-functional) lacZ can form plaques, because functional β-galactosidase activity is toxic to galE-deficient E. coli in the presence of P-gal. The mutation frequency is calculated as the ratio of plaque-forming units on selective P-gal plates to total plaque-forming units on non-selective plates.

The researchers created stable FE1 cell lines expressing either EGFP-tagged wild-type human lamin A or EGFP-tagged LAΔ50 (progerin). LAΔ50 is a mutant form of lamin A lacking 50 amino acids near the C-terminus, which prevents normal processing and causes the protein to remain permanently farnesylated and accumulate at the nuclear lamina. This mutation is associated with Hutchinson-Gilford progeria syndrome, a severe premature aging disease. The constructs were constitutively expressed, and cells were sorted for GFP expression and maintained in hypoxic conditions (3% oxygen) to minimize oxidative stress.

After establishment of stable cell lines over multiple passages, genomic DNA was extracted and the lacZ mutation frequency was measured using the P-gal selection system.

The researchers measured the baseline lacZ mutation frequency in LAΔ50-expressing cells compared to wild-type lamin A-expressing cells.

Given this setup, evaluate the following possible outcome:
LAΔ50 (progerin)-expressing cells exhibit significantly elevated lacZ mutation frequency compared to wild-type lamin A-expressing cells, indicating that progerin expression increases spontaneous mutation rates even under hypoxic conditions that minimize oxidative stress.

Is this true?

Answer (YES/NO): NO